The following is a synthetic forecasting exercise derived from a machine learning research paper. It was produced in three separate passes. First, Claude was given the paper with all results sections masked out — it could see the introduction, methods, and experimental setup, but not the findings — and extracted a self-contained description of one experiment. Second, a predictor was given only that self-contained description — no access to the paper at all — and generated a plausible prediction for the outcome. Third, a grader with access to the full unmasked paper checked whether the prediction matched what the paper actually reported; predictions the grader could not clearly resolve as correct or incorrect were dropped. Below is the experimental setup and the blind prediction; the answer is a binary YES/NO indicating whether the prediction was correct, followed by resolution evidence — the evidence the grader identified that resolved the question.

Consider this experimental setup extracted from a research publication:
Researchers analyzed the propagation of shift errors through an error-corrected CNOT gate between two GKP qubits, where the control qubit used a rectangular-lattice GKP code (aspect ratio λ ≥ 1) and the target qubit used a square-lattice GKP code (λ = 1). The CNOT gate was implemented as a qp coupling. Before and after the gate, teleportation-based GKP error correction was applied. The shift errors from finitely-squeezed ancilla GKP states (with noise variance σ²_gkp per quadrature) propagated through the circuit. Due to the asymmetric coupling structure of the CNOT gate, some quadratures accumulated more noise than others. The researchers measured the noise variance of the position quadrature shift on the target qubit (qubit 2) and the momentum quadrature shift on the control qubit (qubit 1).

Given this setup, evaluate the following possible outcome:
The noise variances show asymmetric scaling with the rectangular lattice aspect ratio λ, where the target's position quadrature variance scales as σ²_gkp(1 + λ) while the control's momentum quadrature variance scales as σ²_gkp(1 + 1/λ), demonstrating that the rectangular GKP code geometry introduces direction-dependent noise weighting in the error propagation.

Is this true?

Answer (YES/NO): NO